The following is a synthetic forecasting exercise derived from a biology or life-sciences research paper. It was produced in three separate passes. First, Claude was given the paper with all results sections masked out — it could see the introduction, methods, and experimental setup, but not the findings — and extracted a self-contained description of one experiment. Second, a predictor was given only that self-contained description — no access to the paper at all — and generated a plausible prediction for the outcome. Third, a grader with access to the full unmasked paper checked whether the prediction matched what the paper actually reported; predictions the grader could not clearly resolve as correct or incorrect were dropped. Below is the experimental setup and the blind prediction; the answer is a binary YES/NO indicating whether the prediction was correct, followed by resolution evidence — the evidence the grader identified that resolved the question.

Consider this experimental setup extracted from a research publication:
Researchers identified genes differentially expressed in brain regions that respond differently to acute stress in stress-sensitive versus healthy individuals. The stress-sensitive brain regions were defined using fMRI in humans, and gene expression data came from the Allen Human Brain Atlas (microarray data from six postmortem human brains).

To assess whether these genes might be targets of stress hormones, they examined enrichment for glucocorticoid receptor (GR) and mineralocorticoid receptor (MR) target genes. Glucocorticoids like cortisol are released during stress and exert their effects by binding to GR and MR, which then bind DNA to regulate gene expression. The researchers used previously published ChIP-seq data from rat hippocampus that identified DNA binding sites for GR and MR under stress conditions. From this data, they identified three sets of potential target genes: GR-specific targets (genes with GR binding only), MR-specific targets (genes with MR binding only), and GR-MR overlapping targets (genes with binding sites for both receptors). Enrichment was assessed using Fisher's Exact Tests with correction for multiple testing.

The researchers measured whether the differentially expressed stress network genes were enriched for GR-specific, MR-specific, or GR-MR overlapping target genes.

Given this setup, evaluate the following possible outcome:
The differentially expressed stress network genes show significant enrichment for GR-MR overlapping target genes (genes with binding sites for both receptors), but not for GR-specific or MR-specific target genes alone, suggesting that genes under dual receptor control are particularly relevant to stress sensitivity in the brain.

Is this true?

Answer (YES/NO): YES